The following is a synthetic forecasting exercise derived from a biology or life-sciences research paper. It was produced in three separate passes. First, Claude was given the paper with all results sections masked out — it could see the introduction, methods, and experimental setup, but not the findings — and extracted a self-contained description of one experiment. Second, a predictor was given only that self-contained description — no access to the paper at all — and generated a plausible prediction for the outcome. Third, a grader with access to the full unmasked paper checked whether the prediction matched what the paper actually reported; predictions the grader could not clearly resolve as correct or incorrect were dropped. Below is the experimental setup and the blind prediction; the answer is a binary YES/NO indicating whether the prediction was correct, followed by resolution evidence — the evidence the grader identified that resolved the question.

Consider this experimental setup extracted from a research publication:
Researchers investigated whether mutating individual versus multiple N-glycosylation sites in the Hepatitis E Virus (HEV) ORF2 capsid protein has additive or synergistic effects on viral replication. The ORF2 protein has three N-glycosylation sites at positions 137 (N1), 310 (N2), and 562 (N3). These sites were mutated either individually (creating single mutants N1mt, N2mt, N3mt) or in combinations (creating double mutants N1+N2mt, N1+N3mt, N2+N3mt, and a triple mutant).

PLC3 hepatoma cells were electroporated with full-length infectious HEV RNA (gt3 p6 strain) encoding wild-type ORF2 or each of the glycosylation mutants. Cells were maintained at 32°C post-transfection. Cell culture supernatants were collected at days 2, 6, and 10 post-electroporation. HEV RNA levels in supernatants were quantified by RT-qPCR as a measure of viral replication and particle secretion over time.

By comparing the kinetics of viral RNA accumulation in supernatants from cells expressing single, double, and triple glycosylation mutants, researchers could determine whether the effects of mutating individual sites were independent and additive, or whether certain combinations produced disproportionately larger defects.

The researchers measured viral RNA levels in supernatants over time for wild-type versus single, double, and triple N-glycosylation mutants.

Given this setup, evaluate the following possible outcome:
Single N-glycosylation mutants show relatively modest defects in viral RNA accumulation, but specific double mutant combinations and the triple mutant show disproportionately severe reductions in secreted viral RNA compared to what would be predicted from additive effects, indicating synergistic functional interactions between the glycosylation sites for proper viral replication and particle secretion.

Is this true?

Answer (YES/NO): NO